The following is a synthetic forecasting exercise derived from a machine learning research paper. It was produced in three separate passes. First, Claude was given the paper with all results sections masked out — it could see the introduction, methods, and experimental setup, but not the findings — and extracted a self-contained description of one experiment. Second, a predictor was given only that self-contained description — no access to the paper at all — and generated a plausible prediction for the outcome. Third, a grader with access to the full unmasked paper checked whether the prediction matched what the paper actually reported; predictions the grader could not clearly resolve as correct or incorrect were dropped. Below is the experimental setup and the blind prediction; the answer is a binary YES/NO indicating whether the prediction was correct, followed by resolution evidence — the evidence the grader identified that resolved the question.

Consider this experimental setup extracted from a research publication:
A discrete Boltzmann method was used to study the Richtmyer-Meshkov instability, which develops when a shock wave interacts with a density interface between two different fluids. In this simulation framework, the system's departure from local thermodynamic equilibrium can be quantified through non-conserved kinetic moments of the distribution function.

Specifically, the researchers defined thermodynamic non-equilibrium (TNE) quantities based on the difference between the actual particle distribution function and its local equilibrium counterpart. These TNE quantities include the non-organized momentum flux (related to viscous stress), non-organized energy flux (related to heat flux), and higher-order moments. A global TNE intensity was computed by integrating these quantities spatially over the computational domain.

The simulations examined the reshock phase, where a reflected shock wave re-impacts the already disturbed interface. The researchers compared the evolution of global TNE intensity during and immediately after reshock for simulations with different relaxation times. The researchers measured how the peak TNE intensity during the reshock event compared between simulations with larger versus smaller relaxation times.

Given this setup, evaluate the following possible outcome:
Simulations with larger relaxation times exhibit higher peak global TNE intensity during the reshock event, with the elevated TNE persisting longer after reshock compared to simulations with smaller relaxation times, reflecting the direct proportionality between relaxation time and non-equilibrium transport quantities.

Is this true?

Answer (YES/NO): YES